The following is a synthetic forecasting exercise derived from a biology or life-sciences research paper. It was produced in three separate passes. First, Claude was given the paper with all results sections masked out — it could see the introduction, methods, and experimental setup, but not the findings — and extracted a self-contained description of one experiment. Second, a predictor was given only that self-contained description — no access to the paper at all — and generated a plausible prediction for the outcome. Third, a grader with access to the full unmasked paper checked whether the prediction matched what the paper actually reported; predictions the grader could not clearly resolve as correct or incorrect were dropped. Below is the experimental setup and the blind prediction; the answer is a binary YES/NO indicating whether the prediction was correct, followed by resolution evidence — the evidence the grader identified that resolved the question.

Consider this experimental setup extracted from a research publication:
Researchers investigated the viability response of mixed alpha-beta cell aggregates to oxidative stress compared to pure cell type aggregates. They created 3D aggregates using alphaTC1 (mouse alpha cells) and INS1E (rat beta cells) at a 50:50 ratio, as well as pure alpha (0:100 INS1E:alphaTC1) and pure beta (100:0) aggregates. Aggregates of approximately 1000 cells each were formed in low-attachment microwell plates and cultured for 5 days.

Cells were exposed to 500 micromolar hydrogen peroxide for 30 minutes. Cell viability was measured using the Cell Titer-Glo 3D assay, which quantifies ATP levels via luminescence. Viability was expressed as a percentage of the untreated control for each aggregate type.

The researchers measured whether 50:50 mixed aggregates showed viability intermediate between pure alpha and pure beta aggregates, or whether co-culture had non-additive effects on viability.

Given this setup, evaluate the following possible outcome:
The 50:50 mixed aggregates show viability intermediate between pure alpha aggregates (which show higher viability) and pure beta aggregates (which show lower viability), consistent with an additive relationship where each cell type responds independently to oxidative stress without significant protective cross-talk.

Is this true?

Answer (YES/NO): NO